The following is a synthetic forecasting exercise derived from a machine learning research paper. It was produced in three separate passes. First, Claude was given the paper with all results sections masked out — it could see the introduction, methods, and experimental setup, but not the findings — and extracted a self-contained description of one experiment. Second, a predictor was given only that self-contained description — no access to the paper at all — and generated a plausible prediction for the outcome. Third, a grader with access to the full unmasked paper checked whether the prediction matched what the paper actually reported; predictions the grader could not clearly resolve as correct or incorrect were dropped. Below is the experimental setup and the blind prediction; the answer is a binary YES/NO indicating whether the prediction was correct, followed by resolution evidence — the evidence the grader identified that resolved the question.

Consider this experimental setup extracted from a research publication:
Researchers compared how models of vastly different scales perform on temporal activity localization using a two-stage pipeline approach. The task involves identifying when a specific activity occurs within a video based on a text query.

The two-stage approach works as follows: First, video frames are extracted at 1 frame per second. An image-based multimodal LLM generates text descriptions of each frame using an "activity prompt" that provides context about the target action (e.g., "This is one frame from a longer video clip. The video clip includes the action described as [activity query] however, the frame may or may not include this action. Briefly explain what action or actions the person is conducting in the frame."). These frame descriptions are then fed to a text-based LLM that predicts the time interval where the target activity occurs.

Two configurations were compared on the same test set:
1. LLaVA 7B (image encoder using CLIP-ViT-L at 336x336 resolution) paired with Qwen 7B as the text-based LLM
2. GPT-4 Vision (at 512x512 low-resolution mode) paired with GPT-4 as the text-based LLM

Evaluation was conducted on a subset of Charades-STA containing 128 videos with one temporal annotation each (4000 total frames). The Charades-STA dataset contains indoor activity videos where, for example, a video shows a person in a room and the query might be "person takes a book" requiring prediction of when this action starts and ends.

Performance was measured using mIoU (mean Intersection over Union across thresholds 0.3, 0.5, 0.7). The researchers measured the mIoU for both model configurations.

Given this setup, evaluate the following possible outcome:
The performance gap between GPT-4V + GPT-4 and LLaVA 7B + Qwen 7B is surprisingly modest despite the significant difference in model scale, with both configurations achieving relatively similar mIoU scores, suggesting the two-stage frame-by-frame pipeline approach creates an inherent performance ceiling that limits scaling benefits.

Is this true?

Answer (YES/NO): NO